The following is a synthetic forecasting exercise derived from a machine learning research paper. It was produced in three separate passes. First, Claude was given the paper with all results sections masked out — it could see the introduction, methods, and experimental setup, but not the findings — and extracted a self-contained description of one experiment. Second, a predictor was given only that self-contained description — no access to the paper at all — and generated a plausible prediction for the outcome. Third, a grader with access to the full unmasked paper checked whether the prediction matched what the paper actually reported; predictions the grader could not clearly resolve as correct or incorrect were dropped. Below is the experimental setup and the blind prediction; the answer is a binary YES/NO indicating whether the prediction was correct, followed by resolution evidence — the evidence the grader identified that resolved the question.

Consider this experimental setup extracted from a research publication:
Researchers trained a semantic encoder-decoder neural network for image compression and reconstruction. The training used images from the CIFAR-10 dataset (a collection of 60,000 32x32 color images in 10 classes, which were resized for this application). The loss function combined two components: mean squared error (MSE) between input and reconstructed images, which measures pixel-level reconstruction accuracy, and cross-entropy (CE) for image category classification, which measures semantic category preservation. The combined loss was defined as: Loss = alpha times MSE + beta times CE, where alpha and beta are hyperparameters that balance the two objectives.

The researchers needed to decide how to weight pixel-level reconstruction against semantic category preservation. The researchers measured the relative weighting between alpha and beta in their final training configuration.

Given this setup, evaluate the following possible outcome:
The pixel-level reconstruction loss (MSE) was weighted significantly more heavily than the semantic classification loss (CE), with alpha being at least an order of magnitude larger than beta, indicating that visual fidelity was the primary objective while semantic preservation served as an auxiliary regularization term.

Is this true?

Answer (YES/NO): NO